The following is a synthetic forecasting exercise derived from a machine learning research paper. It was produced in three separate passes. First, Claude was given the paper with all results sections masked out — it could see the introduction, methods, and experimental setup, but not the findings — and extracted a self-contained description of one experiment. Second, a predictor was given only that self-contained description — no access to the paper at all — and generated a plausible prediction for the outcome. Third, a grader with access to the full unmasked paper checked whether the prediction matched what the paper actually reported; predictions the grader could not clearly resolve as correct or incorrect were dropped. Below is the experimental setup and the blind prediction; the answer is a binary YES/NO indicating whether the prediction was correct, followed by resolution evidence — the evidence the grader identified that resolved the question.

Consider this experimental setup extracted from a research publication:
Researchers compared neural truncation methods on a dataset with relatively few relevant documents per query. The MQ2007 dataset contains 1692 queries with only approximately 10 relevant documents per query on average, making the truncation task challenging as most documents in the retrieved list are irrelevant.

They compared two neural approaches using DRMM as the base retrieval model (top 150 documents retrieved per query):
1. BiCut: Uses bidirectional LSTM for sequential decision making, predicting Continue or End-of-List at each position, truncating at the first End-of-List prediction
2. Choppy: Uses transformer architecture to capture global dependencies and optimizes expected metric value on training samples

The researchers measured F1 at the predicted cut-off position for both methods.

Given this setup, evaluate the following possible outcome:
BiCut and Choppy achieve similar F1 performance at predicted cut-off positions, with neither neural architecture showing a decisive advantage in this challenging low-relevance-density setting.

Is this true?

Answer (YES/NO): NO